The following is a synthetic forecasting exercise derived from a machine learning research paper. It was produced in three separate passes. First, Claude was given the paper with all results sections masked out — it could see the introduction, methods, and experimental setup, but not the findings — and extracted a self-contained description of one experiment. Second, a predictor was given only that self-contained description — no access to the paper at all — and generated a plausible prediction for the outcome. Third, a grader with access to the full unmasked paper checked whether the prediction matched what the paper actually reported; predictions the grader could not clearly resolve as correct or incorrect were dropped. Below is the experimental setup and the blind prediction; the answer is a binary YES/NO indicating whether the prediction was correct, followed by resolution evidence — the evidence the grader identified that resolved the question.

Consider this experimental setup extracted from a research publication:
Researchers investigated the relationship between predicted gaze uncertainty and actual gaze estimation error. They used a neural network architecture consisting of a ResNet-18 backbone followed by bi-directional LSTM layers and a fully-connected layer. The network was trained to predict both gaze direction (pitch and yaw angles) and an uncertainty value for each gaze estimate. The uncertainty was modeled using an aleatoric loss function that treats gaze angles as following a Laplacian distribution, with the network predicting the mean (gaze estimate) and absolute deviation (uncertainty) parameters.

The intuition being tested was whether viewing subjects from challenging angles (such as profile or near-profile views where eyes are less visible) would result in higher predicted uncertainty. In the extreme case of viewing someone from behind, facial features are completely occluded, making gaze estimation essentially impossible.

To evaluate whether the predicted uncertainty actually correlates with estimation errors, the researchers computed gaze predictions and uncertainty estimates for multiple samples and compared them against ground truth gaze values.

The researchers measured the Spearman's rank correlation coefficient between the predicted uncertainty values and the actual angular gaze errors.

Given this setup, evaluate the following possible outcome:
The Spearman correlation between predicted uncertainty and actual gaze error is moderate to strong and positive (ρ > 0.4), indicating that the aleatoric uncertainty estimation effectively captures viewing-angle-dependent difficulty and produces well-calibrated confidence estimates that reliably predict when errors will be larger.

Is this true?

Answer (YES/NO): YES